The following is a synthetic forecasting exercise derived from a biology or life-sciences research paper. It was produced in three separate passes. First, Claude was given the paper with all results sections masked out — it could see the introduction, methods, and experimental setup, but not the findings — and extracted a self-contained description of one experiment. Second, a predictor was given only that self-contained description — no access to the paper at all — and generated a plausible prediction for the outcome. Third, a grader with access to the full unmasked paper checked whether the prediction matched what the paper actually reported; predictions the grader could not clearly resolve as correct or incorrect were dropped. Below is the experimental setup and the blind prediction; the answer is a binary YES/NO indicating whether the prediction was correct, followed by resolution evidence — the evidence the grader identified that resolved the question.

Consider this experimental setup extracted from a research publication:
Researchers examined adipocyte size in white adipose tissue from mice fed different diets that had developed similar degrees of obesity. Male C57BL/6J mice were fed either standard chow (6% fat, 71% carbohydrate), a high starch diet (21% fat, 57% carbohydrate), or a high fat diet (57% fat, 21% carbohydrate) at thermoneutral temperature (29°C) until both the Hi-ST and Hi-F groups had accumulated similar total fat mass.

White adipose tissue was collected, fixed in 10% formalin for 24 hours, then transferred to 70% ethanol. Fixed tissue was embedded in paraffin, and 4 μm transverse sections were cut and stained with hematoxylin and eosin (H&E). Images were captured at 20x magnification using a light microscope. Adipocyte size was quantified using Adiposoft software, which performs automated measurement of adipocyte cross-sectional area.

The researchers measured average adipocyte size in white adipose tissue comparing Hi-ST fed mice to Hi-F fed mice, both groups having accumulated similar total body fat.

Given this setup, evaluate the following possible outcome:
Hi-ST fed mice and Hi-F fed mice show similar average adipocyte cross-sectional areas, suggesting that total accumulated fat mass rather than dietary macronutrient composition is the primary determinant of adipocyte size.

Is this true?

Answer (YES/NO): YES